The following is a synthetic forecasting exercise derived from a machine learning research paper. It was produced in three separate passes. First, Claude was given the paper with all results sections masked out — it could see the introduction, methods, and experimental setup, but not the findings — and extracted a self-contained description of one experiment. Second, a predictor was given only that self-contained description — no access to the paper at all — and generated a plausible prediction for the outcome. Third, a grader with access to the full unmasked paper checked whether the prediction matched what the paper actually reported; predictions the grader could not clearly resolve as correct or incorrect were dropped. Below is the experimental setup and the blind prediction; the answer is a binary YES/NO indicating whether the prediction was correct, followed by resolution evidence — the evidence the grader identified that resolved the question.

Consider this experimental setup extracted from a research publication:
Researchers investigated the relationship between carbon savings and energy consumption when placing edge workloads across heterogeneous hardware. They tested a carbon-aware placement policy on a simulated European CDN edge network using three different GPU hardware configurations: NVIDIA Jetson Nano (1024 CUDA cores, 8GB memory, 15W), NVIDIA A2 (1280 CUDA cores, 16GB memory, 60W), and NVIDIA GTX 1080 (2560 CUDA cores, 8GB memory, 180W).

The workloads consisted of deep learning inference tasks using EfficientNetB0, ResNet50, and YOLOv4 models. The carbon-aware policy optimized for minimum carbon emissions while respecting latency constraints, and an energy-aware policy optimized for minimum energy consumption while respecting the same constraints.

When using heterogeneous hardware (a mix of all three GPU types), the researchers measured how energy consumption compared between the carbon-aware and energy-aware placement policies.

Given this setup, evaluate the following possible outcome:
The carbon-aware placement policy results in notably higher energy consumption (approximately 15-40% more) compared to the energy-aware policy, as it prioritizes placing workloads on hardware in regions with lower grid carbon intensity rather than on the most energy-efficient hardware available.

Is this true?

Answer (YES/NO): NO